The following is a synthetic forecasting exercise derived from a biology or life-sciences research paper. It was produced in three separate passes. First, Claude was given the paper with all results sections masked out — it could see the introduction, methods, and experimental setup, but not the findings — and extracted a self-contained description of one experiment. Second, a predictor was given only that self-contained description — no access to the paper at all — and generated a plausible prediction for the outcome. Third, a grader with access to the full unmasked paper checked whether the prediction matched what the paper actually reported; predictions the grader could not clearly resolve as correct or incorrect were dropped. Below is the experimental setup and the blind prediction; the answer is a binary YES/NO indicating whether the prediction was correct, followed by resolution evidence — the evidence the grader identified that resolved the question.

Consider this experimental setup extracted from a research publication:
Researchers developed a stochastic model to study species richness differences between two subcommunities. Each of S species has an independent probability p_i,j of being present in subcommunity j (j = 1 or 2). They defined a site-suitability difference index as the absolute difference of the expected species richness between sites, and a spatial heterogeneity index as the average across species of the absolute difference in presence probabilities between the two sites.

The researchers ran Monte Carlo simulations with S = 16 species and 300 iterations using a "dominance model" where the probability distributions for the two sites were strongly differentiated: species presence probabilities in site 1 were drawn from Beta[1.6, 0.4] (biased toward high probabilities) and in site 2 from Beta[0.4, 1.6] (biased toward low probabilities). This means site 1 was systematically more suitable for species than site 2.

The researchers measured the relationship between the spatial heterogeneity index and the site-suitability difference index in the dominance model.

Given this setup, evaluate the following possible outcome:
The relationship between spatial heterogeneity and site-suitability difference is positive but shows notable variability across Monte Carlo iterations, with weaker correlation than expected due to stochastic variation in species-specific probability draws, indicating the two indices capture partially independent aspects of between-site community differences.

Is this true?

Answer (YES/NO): NO